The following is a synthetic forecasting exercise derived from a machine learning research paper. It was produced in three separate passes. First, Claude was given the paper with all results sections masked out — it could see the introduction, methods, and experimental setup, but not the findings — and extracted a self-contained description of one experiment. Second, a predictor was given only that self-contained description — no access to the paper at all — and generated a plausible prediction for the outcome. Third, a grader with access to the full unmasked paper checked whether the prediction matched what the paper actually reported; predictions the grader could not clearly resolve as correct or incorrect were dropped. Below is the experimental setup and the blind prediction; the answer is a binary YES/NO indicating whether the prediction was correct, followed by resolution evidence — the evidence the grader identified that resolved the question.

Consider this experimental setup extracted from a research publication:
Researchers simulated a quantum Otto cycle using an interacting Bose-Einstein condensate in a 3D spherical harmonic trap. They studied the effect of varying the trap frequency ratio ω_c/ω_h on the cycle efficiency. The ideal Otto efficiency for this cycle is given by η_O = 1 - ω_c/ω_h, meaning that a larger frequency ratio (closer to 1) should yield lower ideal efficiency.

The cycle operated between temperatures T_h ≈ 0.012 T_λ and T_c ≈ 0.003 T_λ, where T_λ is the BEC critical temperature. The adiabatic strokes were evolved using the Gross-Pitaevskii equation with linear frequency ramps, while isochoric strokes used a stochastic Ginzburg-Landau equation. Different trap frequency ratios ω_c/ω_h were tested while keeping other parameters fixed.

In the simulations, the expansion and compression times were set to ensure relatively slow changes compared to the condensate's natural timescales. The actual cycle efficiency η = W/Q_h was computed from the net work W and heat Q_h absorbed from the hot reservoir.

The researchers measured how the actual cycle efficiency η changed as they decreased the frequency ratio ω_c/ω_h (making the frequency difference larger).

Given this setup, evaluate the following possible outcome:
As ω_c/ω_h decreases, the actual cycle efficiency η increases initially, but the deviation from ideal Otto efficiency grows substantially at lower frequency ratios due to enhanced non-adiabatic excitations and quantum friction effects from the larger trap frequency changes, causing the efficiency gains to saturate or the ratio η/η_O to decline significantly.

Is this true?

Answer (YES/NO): NO